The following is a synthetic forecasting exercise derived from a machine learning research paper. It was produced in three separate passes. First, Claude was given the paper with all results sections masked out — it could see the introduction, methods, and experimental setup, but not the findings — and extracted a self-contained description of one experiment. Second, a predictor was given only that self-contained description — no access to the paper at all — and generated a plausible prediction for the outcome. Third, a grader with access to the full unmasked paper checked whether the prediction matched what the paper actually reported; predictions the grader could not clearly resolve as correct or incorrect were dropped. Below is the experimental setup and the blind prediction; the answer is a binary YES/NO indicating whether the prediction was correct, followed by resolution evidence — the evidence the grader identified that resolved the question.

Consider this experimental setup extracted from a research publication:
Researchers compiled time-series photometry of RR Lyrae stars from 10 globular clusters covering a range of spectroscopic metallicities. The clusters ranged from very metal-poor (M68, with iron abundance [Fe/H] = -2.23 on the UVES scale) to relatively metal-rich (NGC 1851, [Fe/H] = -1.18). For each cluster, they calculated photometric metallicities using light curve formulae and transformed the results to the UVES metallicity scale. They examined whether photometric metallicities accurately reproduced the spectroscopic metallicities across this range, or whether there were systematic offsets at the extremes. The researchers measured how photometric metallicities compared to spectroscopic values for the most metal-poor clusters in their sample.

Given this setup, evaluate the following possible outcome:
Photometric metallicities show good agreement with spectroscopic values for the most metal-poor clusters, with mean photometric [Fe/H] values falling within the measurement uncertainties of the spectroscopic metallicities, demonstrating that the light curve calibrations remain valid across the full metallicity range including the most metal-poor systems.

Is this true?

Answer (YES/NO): NO